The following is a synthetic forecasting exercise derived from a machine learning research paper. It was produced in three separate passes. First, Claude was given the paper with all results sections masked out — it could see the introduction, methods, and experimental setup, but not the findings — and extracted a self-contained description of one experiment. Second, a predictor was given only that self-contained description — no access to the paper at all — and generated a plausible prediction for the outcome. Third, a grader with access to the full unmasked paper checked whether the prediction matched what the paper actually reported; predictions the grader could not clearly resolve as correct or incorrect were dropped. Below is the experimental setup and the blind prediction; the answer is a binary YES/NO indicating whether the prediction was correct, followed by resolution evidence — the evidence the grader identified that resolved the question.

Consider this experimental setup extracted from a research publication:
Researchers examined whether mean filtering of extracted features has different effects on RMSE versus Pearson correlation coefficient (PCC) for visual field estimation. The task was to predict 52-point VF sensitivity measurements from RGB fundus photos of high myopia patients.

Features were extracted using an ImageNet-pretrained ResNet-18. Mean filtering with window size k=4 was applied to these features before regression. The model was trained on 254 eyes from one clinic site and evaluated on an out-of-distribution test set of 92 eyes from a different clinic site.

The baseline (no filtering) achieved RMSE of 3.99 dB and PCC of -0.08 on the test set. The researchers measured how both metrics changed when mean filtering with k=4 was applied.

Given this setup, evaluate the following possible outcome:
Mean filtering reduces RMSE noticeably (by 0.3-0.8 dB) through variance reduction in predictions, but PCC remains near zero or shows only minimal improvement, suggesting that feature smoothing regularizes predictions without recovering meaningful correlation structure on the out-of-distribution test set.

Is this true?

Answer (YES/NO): YES